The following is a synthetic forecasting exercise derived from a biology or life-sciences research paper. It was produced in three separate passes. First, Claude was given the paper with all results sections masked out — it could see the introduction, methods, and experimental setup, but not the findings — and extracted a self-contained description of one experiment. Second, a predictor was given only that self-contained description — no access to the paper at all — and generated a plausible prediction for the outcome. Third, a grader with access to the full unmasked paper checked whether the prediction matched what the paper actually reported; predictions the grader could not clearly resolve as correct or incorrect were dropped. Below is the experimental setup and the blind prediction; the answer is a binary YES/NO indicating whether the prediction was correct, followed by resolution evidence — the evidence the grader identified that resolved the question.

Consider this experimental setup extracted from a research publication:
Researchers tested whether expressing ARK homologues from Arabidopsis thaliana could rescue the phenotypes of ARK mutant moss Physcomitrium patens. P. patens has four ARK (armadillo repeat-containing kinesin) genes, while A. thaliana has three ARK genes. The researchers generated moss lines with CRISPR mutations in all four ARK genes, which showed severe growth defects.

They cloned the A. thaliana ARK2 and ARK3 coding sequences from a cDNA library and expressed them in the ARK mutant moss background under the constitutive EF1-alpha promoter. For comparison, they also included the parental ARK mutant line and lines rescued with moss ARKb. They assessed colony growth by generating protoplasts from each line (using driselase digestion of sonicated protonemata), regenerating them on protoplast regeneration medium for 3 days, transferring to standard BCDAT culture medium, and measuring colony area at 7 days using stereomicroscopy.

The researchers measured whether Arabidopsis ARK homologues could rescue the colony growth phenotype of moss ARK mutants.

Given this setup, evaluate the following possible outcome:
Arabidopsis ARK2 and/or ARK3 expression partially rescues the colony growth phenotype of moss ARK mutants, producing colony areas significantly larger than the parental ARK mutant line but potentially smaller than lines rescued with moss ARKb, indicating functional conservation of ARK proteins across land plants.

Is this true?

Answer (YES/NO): YES